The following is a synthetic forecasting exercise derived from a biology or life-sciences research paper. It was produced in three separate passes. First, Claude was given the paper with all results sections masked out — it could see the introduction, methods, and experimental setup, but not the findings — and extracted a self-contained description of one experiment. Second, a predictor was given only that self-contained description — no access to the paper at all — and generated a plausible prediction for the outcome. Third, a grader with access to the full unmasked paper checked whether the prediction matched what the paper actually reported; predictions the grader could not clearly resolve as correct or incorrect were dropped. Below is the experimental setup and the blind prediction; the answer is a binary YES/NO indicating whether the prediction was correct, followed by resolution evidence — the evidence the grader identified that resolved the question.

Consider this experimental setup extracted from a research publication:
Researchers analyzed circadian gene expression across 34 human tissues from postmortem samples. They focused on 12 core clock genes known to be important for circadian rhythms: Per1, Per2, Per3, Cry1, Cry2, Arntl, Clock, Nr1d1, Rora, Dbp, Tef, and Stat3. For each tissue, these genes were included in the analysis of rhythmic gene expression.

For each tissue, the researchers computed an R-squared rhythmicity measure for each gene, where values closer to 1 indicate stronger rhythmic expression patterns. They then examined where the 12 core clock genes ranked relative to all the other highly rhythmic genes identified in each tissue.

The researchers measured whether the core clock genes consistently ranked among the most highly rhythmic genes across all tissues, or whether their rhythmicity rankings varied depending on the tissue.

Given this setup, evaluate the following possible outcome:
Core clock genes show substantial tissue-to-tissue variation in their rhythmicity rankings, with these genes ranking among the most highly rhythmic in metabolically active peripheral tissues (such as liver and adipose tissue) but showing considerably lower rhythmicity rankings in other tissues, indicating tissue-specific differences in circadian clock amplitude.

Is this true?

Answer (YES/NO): NO